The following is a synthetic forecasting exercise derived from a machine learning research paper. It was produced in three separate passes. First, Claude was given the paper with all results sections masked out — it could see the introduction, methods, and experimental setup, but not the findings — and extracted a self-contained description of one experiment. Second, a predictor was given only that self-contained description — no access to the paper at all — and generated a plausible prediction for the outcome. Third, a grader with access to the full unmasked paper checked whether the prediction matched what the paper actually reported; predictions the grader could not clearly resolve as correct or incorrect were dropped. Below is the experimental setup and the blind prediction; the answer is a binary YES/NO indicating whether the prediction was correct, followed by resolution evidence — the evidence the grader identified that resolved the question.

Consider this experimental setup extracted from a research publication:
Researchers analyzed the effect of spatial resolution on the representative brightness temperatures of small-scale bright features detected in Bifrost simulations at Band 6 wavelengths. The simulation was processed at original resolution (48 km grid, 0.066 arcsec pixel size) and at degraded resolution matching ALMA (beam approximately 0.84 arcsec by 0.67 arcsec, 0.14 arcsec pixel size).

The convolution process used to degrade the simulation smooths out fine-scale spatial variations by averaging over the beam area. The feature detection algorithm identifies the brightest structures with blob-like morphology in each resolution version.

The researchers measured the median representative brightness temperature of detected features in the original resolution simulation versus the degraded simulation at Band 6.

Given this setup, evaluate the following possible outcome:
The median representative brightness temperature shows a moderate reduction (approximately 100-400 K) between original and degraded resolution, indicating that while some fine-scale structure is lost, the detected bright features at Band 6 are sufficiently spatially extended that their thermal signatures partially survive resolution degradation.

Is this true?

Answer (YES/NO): NO